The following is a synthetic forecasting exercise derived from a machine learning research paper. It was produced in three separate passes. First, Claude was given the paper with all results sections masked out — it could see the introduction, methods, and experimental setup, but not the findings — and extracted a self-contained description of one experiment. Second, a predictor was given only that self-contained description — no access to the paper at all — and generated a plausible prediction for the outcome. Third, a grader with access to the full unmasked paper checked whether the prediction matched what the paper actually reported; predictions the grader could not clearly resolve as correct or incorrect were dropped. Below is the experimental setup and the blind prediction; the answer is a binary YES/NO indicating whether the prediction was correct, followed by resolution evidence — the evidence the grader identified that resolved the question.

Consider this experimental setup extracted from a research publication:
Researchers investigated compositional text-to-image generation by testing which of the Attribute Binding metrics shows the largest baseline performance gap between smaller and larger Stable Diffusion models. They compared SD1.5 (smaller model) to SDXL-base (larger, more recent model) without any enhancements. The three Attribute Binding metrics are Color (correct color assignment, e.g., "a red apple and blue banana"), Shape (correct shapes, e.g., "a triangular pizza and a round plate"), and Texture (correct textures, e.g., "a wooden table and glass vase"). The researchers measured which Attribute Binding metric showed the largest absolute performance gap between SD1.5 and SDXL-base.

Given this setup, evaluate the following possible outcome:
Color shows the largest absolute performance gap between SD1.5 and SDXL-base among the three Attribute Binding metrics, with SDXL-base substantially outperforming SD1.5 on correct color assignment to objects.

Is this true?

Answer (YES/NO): YES